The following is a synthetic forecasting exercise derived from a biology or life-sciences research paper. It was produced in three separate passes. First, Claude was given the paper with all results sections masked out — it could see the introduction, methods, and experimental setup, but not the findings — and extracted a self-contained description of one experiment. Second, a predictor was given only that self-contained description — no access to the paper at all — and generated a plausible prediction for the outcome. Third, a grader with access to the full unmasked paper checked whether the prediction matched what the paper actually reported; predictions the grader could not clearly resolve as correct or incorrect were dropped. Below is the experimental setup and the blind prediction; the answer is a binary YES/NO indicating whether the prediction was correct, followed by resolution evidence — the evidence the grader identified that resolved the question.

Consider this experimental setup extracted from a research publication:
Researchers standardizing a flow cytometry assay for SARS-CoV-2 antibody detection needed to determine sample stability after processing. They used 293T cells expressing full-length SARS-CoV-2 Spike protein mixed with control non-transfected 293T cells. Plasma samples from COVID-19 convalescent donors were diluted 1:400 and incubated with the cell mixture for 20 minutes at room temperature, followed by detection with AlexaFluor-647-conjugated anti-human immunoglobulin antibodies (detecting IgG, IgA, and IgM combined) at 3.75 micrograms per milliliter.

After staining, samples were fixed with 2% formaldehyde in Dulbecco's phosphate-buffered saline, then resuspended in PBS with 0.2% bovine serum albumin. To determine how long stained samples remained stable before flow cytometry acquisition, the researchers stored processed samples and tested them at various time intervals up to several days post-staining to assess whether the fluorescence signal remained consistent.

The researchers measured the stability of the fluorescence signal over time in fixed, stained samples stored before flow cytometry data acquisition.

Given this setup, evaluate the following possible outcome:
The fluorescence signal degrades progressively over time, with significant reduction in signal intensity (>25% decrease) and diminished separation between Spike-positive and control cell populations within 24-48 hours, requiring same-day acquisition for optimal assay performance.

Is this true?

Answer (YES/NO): NO